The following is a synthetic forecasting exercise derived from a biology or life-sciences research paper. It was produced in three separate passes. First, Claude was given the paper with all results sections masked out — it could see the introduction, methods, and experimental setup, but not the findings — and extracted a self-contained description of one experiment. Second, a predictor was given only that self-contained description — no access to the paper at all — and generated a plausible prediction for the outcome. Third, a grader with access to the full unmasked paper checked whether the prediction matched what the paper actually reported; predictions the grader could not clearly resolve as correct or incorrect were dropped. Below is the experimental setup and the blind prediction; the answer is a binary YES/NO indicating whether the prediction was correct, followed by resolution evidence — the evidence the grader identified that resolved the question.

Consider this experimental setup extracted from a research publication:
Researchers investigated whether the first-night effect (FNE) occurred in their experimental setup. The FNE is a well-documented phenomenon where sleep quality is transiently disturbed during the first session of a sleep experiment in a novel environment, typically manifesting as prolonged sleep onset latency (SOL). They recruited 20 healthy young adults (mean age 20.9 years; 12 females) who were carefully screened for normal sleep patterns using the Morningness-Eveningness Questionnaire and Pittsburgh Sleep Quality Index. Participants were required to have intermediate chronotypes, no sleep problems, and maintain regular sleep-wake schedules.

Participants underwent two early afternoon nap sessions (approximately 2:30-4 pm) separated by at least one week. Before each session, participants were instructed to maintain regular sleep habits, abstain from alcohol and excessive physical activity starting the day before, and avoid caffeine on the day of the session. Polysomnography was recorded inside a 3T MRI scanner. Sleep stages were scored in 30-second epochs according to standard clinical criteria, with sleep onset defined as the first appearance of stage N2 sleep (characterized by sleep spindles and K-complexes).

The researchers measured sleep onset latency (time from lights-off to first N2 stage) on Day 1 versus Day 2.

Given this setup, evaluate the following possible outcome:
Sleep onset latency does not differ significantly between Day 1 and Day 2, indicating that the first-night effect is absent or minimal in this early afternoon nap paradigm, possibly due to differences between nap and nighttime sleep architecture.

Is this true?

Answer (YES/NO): NO